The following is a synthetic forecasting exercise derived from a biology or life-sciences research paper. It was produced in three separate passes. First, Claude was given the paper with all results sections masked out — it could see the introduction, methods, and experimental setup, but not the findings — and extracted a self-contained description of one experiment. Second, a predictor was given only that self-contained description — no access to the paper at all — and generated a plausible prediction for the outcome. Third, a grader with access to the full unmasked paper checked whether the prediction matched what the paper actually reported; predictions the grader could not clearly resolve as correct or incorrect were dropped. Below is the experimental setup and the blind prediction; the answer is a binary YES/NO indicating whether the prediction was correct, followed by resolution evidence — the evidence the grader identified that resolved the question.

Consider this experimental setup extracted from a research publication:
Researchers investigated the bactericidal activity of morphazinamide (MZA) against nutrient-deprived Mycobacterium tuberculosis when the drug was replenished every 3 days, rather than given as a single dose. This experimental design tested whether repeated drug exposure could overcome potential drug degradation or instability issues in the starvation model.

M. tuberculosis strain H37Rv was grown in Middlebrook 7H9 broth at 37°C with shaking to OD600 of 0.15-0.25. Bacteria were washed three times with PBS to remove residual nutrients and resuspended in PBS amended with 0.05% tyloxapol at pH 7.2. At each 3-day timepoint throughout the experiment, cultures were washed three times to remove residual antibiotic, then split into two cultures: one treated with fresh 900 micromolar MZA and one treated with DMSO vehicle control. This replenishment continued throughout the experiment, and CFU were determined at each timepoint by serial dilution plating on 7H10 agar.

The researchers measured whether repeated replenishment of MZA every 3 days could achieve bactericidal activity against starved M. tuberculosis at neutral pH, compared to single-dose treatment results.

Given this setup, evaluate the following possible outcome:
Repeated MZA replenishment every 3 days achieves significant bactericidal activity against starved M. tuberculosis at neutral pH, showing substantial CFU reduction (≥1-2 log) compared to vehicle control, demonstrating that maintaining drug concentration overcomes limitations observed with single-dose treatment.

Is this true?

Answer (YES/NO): YES